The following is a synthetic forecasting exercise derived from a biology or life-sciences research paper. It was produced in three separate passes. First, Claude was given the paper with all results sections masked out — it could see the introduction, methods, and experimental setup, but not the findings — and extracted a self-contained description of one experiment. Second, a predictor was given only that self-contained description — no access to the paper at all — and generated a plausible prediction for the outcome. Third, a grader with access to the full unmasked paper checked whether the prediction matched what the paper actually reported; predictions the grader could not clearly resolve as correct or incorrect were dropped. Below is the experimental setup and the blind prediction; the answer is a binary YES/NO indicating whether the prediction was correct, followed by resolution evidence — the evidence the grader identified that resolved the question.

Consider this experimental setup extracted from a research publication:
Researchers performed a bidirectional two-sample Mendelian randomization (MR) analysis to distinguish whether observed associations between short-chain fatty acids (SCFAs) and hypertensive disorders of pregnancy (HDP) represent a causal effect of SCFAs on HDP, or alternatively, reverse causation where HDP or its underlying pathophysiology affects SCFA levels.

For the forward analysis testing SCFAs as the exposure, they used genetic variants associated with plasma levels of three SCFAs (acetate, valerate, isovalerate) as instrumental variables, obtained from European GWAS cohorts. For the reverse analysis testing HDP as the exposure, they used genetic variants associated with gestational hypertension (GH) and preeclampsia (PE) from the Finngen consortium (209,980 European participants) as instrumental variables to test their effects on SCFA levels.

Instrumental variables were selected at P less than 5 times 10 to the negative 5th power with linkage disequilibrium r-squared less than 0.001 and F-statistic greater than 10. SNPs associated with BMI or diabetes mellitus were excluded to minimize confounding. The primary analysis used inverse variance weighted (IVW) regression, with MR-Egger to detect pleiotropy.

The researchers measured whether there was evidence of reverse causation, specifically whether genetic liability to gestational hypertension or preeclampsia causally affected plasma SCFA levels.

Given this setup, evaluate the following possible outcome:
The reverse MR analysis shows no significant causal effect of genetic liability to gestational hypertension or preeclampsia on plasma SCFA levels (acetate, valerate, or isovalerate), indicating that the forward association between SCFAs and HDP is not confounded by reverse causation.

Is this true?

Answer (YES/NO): YES